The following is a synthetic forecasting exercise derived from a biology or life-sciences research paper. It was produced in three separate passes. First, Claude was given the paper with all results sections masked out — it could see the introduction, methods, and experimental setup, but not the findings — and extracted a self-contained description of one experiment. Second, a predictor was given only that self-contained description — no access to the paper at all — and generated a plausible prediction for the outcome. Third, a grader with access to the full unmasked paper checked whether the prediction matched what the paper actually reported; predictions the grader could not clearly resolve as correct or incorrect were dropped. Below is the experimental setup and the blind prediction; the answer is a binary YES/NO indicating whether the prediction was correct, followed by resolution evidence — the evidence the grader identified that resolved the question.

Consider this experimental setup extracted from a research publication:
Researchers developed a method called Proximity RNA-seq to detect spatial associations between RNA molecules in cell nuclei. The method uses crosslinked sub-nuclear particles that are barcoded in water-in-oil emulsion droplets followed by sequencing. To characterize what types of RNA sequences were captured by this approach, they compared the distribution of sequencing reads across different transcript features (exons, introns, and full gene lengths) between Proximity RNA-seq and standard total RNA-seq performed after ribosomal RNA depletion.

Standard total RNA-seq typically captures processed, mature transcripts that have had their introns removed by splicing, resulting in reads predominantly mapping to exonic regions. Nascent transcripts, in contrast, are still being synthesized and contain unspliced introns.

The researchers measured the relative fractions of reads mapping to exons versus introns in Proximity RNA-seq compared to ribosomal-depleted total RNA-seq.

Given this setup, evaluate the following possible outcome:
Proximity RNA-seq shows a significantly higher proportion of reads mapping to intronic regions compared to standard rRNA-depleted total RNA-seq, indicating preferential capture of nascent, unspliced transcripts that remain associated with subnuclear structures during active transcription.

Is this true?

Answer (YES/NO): YES